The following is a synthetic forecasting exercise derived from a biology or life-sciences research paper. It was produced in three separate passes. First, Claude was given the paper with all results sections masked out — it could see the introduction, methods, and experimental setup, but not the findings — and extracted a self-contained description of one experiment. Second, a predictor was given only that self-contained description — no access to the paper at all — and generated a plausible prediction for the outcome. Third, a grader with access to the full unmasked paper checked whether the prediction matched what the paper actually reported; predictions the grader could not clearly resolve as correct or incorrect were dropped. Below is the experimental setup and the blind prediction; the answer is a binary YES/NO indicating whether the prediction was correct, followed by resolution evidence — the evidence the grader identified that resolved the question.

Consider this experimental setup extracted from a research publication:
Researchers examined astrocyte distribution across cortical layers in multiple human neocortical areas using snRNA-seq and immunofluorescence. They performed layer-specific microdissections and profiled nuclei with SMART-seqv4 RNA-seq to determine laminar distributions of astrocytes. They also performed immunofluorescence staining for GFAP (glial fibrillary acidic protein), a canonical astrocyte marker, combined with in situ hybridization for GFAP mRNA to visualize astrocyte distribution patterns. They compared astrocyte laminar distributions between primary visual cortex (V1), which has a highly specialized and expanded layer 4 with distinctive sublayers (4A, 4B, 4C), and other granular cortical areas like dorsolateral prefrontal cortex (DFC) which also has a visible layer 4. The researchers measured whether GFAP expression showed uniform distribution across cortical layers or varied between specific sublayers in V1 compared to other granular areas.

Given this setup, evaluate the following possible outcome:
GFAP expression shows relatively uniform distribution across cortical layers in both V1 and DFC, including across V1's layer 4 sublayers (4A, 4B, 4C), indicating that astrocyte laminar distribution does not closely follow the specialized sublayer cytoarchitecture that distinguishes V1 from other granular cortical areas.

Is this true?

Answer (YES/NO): NO